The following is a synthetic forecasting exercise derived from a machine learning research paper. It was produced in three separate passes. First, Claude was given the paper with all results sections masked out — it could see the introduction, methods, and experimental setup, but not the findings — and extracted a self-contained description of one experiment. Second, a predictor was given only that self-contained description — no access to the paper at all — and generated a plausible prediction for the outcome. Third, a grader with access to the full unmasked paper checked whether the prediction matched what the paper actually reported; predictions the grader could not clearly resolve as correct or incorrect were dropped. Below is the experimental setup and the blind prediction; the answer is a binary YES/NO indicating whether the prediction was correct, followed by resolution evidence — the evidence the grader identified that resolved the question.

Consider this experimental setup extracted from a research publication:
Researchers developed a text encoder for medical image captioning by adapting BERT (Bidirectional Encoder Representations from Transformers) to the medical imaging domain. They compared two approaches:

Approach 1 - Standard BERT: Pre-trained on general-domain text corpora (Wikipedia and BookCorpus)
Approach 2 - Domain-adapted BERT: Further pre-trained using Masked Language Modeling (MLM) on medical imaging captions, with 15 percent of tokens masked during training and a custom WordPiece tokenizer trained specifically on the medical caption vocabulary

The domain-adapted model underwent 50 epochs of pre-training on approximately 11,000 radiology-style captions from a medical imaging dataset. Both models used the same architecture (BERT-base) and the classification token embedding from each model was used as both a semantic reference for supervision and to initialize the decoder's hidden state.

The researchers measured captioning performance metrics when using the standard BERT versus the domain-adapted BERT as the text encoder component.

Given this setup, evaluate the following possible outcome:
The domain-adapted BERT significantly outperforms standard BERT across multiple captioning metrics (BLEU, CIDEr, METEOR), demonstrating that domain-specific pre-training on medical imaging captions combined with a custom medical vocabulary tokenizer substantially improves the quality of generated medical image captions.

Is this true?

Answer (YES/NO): NO